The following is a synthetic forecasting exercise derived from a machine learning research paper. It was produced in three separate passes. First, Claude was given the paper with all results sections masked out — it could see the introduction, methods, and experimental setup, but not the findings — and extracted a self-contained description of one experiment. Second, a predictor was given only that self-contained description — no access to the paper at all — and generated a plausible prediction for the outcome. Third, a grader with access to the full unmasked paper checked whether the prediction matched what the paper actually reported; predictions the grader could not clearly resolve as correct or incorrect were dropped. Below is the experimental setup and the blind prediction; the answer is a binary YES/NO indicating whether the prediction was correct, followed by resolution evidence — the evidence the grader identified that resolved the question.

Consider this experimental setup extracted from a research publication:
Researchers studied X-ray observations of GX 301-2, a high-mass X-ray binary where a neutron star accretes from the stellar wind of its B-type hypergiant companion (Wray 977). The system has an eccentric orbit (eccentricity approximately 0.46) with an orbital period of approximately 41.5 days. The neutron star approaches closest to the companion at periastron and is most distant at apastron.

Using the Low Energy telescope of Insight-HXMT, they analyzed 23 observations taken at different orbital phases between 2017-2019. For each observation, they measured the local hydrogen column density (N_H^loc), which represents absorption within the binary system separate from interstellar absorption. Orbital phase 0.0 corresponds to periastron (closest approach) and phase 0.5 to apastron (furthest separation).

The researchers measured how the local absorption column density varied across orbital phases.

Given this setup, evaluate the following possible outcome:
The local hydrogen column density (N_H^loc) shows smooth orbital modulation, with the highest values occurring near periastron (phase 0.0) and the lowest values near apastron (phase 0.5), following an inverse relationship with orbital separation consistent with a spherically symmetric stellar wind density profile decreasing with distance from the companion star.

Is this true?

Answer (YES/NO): NO